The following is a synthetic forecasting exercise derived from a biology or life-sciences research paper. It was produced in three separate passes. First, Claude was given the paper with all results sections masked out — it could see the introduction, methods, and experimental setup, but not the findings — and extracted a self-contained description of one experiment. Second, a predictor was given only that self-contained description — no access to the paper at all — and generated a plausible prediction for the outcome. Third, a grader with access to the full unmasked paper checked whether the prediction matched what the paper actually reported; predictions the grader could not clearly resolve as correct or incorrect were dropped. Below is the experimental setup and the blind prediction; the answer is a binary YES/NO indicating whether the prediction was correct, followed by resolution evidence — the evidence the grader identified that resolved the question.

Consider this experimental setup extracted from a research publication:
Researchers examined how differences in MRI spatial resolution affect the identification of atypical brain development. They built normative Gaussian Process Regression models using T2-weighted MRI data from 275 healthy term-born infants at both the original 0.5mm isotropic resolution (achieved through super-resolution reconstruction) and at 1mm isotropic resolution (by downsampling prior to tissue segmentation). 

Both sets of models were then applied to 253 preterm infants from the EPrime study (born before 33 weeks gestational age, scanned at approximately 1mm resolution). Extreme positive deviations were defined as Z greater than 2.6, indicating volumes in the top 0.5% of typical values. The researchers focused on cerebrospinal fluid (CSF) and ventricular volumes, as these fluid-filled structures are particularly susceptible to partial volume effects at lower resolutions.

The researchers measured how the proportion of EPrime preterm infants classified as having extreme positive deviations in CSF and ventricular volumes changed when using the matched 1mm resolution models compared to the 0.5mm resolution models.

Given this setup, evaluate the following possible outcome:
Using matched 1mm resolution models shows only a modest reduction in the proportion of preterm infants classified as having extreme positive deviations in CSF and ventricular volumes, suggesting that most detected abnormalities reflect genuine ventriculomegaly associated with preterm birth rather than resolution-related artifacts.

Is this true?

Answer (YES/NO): NO